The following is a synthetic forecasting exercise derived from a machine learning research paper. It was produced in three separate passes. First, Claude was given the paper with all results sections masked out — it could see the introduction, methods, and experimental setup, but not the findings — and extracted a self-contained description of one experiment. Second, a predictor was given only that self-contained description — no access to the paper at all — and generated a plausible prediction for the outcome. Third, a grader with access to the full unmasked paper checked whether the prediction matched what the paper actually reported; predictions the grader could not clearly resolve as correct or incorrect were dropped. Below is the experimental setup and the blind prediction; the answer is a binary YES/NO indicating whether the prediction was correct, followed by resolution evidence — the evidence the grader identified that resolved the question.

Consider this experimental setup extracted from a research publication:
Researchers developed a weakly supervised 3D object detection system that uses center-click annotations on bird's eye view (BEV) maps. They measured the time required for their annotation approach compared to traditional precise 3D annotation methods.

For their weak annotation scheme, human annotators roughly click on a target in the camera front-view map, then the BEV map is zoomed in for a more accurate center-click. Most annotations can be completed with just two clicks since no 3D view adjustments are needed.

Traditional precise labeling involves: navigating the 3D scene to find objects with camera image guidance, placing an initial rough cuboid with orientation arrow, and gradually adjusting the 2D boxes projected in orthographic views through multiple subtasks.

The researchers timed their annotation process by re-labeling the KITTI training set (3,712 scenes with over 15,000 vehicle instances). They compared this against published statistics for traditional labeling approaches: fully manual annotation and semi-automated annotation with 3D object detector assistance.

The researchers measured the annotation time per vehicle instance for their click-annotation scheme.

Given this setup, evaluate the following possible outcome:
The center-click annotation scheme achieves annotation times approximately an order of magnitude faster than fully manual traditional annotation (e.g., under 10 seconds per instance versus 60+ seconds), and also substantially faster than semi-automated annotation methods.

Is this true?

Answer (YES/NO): NO